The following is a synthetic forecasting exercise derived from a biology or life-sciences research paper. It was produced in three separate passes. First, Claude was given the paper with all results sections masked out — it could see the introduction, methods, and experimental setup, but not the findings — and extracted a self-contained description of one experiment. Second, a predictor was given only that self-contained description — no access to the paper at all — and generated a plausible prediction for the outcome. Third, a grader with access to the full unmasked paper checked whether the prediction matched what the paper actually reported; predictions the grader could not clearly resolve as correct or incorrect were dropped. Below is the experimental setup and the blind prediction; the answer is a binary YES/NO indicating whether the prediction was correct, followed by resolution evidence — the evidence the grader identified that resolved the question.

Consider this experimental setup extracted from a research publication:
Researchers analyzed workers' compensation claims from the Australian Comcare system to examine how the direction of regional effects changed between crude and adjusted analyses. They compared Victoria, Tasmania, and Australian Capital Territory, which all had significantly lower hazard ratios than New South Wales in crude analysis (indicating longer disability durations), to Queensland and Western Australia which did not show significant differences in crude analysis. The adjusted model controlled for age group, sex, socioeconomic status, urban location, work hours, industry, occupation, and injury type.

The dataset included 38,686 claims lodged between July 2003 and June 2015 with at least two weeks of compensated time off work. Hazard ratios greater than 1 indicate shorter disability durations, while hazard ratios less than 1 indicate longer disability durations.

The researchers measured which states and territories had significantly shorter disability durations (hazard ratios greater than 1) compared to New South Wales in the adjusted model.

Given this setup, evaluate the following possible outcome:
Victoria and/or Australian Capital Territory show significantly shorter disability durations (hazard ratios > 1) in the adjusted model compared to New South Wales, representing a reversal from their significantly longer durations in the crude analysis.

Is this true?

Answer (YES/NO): NO